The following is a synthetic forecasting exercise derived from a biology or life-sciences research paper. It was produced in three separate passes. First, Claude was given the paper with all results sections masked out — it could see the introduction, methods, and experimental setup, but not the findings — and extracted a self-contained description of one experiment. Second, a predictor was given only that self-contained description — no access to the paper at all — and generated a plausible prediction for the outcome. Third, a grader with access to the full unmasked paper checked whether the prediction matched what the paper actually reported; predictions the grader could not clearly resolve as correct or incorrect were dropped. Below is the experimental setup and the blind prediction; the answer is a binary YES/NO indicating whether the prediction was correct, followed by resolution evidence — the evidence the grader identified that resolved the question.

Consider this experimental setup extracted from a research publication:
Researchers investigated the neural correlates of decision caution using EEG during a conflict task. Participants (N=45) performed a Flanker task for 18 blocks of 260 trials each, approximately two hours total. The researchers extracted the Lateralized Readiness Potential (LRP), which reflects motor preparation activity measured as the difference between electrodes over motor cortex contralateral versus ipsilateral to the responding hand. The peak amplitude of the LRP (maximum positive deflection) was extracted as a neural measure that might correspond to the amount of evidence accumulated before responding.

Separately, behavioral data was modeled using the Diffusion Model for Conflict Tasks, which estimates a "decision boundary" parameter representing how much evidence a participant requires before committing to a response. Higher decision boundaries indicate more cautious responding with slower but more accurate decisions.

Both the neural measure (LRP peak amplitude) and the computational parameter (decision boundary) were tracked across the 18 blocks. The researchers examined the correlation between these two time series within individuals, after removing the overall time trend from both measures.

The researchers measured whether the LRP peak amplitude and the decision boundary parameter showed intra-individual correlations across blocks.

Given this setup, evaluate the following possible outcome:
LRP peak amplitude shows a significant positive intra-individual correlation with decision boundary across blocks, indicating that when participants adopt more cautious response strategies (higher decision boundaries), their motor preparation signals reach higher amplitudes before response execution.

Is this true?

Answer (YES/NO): NO